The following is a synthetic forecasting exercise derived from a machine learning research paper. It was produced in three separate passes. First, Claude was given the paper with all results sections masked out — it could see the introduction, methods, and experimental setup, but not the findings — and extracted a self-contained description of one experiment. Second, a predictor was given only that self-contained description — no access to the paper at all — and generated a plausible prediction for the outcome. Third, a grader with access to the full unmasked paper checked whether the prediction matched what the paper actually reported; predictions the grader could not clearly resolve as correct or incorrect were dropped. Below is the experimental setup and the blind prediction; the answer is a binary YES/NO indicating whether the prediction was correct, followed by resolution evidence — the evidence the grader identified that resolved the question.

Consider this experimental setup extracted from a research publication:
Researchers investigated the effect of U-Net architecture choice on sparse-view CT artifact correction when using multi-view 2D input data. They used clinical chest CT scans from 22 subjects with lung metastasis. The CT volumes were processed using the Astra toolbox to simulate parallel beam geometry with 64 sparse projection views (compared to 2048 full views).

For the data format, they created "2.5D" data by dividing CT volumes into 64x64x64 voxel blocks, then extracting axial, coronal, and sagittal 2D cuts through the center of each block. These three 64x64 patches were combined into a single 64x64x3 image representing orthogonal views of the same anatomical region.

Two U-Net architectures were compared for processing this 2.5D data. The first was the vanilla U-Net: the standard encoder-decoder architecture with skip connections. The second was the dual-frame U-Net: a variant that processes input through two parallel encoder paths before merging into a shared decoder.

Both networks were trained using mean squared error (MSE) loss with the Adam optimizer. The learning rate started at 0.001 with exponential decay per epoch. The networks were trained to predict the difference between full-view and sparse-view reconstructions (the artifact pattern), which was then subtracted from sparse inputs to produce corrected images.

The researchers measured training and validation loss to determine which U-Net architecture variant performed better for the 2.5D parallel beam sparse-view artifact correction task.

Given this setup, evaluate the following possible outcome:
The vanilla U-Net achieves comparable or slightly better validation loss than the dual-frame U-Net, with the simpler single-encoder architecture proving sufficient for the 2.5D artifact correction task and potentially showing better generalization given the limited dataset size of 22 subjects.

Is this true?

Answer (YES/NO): YES